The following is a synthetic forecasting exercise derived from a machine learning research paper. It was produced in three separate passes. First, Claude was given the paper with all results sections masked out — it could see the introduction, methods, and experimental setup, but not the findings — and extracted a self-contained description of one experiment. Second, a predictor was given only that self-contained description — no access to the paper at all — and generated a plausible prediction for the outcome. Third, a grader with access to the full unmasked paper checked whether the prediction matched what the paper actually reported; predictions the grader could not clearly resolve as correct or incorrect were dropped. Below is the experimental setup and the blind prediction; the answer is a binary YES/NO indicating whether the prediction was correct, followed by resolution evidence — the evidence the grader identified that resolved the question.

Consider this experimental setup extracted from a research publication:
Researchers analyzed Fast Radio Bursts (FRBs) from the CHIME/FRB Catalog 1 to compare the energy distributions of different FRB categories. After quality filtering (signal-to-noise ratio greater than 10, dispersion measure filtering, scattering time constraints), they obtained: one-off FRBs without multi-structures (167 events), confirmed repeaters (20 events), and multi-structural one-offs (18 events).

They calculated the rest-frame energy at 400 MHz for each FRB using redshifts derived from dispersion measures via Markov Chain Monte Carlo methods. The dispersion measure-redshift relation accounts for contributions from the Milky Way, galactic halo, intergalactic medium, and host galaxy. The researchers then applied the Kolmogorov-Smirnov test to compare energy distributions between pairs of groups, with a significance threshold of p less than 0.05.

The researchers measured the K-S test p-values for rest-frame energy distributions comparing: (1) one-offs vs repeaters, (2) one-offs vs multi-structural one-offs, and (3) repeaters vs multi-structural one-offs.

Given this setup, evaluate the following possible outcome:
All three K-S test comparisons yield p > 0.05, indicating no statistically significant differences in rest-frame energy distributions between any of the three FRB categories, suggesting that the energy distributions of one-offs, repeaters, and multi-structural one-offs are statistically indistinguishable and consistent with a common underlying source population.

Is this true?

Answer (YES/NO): YES